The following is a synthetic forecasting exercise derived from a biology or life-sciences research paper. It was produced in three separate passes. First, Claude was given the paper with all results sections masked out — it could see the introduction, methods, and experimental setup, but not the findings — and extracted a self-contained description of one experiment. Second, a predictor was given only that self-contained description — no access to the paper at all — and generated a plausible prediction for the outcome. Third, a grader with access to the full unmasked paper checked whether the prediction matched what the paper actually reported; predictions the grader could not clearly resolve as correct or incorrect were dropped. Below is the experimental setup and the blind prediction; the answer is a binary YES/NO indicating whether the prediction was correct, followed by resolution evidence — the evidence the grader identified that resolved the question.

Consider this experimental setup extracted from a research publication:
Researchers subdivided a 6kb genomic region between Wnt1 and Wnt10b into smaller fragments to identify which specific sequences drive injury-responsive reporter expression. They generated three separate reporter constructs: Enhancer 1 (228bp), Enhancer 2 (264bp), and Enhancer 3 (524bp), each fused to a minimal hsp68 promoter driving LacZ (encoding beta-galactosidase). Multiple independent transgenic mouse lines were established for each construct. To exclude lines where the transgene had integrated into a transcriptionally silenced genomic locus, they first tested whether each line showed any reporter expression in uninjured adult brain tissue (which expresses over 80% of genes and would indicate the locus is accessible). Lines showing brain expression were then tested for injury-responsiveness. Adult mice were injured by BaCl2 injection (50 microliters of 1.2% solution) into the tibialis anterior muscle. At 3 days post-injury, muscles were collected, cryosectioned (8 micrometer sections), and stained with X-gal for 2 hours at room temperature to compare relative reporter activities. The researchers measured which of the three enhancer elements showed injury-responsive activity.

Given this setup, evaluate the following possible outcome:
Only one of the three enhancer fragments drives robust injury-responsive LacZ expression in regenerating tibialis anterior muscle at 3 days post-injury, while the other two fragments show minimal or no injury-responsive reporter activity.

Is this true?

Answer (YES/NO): NO